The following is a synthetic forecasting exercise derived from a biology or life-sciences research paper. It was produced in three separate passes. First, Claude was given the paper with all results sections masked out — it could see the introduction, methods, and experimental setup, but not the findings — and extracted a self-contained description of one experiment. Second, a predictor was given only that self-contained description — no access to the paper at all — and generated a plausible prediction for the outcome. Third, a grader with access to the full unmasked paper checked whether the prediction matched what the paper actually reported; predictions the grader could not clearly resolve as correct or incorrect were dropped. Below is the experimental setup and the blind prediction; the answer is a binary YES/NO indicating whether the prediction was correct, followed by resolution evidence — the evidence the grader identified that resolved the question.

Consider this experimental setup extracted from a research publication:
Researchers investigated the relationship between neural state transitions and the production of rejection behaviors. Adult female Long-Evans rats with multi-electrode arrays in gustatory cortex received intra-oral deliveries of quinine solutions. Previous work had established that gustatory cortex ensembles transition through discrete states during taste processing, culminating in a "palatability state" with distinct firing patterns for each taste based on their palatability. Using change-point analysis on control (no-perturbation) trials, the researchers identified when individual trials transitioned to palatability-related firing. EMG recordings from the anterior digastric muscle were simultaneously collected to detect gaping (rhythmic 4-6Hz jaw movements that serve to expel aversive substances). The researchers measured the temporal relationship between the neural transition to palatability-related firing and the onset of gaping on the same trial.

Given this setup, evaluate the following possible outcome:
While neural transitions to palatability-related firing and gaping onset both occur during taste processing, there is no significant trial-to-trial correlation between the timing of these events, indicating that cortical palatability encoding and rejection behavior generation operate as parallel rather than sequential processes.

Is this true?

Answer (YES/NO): NO